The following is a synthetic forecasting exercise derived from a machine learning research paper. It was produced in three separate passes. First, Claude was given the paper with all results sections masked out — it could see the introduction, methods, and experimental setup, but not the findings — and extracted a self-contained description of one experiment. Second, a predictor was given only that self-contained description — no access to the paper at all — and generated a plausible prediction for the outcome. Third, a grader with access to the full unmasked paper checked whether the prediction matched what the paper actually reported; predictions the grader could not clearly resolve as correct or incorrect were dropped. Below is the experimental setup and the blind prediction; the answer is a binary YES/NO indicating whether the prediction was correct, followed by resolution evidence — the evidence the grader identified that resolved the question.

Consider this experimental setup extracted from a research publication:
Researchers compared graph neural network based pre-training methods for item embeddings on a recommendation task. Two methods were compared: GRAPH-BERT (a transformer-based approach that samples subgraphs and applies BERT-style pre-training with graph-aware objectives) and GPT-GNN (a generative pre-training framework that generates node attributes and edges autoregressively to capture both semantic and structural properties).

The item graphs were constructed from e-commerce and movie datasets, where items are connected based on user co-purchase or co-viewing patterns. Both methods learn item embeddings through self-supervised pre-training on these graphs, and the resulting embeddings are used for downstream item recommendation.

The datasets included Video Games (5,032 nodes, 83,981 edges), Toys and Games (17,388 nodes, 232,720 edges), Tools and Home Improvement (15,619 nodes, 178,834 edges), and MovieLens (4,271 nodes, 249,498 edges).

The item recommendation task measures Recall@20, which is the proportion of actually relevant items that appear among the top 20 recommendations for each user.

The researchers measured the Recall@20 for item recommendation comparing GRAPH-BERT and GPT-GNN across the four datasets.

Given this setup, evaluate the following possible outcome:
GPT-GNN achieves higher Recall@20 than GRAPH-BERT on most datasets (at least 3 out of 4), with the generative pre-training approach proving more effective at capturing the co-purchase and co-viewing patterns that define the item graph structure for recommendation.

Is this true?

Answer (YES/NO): NO